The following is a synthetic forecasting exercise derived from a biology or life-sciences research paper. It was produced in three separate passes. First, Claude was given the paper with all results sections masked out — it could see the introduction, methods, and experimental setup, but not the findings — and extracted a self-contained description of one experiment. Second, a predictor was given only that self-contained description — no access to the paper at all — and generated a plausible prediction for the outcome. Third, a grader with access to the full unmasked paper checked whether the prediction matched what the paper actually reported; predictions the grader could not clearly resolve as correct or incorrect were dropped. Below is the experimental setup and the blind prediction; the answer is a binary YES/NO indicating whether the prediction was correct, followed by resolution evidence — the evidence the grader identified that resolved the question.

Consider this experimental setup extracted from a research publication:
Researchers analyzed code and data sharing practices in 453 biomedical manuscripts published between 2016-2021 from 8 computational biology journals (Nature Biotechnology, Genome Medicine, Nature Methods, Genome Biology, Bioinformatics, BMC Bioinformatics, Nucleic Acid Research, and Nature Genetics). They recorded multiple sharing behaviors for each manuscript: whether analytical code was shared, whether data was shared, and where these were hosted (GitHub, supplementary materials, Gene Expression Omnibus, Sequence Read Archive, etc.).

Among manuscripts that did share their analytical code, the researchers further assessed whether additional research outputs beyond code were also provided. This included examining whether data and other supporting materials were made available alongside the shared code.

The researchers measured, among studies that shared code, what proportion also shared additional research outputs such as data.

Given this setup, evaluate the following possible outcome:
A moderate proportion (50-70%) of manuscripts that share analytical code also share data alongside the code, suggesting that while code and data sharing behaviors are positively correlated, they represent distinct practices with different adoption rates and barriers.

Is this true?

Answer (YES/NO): NO